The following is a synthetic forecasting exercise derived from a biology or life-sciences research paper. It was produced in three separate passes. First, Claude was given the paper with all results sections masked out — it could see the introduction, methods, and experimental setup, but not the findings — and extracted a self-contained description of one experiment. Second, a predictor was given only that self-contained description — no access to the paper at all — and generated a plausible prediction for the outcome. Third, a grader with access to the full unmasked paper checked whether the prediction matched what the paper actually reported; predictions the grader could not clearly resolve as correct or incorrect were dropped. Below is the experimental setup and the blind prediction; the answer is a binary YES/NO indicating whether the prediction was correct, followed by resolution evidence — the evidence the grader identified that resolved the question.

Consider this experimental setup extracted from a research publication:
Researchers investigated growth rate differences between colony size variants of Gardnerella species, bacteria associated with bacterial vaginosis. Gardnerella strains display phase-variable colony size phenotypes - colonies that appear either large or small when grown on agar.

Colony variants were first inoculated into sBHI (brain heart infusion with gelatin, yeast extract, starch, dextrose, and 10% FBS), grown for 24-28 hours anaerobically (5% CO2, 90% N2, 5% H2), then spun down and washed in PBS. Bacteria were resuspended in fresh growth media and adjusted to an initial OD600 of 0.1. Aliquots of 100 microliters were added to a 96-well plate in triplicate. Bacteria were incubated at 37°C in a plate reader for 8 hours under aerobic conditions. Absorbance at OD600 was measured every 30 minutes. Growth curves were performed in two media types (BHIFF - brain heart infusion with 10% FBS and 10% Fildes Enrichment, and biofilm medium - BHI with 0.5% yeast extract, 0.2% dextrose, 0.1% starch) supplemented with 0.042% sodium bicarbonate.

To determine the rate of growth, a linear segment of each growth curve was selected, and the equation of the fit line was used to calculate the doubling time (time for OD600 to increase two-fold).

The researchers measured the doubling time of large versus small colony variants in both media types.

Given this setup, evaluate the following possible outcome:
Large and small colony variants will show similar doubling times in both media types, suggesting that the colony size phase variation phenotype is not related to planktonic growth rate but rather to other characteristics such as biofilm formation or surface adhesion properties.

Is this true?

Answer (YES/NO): NO